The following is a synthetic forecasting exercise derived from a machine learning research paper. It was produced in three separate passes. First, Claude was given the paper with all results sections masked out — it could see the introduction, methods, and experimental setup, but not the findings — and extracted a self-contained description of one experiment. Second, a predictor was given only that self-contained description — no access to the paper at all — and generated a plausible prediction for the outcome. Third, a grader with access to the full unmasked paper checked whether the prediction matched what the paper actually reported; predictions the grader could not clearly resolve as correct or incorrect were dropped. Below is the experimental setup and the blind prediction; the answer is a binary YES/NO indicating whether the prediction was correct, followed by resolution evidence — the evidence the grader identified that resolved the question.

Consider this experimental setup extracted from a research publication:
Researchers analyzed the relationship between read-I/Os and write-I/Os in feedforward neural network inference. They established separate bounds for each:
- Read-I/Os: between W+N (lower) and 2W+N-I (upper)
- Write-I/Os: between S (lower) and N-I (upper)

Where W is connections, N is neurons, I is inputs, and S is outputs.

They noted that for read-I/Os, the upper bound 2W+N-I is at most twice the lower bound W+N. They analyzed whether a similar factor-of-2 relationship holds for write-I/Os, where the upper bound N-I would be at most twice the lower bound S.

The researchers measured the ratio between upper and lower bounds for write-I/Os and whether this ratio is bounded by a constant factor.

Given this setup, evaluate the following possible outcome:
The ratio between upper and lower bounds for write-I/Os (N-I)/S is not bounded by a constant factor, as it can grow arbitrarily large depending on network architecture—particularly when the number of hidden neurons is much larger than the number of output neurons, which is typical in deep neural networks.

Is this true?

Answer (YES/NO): YES